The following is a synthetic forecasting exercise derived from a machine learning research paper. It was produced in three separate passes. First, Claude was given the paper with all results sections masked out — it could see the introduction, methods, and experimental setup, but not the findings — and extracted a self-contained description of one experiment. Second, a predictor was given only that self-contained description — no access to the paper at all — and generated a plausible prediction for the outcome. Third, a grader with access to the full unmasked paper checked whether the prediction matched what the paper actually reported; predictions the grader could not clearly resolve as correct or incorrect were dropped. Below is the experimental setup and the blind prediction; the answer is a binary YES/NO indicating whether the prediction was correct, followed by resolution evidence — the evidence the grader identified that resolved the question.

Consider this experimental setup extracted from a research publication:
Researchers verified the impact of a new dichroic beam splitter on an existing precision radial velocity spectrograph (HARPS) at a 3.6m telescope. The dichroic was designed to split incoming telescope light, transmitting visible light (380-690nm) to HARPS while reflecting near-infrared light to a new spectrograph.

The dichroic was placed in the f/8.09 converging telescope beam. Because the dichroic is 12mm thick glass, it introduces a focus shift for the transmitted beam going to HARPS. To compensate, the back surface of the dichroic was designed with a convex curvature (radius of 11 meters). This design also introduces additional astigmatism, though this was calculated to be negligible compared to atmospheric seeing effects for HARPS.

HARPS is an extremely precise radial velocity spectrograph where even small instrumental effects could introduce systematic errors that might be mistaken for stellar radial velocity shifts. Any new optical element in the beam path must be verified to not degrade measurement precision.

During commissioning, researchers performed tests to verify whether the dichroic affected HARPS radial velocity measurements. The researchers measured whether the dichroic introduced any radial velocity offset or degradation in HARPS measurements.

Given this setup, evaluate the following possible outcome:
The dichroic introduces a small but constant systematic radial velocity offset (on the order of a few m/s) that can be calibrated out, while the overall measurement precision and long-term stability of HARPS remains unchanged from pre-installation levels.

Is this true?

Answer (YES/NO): NO